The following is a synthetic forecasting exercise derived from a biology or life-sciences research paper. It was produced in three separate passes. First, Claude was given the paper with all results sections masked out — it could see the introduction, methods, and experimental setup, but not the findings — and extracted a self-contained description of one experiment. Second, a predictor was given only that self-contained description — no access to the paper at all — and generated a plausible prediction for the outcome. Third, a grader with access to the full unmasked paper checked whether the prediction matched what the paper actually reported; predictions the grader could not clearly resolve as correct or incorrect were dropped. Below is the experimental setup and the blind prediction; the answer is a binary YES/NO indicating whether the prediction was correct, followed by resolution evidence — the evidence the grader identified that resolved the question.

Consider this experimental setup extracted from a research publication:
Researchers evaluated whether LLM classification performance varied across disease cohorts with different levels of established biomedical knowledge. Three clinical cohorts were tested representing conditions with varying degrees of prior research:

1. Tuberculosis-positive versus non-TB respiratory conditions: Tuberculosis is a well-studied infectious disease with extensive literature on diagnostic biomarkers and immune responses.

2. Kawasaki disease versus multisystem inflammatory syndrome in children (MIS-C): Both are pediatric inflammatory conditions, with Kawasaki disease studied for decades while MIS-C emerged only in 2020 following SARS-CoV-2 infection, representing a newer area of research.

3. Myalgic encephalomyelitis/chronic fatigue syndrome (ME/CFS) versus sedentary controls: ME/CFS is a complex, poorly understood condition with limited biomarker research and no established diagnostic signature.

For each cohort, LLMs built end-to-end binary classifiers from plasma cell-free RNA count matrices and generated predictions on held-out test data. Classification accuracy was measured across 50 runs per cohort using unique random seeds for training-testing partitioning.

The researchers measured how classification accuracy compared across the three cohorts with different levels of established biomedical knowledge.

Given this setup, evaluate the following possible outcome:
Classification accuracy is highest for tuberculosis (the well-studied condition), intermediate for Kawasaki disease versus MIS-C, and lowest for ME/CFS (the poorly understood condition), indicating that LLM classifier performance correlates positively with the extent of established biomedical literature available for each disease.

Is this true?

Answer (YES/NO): NO